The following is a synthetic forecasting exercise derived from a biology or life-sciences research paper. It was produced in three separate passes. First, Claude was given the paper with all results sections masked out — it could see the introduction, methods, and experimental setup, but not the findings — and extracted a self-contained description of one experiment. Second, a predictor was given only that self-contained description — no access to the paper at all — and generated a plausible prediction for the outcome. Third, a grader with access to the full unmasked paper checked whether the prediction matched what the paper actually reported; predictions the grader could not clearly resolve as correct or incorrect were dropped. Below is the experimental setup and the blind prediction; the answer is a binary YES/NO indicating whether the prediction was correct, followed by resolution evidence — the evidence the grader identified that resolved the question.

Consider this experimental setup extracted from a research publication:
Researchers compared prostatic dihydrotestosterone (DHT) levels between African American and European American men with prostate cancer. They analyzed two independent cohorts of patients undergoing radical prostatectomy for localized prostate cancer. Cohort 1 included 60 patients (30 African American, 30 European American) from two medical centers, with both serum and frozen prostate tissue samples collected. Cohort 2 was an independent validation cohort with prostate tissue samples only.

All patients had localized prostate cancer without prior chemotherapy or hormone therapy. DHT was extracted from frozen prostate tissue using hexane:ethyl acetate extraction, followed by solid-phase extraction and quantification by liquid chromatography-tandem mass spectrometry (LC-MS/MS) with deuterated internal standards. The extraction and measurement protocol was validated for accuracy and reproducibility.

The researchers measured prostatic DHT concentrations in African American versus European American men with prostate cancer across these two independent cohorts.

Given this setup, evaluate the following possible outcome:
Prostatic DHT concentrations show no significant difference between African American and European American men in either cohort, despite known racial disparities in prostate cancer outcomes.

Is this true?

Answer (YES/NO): NO